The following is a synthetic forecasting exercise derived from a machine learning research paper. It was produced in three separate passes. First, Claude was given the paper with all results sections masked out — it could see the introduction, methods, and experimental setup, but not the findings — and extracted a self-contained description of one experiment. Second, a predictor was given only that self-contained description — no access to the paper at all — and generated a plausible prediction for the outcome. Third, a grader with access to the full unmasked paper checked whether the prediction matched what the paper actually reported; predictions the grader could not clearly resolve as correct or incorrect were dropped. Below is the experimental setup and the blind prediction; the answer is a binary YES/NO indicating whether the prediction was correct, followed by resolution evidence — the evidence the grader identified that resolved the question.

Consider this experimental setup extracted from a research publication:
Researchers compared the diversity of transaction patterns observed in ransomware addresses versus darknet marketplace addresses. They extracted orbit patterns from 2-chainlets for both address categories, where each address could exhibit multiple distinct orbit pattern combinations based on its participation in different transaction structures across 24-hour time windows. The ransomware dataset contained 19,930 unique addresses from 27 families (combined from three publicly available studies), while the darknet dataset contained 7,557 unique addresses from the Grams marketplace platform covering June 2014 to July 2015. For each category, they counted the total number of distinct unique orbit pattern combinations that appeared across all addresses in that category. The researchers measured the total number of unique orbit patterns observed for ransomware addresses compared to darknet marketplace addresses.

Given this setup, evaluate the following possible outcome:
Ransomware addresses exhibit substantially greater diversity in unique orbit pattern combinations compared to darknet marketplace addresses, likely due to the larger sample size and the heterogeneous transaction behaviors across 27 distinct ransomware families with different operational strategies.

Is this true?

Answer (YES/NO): NO